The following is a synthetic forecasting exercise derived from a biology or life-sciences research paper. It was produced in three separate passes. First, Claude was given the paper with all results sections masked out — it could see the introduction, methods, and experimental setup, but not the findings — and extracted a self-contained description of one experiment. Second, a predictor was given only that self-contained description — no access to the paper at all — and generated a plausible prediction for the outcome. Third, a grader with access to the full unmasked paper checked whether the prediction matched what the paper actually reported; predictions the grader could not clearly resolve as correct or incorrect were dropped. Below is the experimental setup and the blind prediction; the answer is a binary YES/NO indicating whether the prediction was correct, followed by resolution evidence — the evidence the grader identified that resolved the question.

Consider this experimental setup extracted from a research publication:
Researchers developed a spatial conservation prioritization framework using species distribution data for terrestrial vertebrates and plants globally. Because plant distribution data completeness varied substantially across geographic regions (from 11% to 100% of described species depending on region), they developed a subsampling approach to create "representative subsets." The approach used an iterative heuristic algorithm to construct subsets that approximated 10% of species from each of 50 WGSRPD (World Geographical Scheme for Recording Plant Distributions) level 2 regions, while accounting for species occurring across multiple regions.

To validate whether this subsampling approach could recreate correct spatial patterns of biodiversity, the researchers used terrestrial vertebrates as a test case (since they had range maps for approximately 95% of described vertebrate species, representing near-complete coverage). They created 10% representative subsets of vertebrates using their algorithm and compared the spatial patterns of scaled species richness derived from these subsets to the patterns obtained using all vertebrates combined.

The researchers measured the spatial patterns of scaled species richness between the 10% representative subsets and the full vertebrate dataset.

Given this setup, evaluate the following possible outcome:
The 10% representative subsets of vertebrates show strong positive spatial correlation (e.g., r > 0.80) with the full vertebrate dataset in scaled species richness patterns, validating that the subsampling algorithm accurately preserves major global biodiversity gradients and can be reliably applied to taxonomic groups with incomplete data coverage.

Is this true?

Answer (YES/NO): YES